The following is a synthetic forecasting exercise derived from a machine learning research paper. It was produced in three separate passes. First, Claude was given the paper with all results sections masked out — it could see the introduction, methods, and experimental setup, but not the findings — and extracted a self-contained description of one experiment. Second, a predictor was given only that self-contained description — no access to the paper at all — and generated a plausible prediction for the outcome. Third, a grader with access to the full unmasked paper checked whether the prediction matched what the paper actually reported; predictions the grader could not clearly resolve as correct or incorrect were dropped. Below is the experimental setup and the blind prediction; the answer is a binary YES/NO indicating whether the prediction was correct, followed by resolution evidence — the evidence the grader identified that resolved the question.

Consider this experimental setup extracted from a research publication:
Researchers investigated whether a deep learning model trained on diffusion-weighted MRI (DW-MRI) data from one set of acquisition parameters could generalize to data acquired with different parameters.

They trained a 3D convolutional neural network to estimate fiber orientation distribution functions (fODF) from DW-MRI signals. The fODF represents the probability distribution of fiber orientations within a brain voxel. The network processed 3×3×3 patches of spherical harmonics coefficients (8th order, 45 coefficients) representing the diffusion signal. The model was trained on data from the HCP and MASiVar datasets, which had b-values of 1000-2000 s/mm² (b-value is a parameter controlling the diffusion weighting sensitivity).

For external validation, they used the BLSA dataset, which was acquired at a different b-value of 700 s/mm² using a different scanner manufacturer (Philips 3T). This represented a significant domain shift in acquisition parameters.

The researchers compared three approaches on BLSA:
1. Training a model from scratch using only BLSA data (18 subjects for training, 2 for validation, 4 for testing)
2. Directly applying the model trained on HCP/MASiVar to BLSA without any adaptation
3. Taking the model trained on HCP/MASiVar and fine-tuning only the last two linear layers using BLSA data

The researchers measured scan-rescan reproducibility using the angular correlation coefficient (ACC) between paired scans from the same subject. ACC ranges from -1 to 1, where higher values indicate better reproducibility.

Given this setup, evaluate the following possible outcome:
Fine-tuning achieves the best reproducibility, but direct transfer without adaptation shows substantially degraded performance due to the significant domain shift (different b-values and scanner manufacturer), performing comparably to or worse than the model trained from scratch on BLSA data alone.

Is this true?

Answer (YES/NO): YES